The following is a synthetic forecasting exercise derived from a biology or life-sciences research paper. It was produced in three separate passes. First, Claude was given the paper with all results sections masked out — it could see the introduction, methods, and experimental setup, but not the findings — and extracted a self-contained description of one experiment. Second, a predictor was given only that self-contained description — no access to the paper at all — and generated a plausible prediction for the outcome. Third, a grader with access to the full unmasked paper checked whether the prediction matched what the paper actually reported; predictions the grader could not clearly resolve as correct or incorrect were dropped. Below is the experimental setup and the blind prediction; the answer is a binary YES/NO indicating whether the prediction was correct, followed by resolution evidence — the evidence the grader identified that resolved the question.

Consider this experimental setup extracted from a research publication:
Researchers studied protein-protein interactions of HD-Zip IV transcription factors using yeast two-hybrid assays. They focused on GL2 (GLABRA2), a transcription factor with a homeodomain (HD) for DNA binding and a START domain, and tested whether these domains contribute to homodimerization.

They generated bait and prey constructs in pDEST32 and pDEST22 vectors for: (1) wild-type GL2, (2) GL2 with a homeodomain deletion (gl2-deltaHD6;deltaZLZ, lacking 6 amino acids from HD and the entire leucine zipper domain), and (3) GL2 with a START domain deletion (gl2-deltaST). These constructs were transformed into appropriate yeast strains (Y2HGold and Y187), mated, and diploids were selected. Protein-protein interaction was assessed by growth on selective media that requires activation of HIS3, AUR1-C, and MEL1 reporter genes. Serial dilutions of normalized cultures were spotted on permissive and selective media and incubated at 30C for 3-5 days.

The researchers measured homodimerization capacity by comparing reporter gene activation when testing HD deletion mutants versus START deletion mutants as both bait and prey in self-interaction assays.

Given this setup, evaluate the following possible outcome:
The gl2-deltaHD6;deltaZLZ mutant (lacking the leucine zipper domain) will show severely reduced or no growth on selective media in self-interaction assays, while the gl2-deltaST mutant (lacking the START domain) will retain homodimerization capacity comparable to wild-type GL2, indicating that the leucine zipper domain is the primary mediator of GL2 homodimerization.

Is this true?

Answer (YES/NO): NO